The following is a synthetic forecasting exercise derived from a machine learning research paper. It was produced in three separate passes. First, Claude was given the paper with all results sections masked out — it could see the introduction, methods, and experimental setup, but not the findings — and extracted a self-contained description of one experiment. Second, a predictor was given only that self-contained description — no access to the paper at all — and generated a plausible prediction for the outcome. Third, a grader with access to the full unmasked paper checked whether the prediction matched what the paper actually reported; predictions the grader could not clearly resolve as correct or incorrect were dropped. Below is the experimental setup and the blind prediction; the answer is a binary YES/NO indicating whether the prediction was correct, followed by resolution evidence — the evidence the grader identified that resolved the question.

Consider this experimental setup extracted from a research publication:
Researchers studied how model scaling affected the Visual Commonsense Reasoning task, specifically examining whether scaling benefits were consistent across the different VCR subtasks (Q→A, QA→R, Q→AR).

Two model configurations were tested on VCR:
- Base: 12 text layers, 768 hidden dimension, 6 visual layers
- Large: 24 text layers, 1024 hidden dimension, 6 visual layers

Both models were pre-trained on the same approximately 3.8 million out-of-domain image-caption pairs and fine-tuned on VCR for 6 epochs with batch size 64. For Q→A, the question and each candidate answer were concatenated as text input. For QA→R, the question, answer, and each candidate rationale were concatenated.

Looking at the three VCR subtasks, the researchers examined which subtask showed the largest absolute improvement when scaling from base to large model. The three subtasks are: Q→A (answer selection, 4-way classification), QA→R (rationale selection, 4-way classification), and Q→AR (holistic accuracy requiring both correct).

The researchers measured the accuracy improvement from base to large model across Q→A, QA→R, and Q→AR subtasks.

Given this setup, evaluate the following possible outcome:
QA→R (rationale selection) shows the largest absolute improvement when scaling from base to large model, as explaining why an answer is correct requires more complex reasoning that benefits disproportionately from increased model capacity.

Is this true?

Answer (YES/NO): NO